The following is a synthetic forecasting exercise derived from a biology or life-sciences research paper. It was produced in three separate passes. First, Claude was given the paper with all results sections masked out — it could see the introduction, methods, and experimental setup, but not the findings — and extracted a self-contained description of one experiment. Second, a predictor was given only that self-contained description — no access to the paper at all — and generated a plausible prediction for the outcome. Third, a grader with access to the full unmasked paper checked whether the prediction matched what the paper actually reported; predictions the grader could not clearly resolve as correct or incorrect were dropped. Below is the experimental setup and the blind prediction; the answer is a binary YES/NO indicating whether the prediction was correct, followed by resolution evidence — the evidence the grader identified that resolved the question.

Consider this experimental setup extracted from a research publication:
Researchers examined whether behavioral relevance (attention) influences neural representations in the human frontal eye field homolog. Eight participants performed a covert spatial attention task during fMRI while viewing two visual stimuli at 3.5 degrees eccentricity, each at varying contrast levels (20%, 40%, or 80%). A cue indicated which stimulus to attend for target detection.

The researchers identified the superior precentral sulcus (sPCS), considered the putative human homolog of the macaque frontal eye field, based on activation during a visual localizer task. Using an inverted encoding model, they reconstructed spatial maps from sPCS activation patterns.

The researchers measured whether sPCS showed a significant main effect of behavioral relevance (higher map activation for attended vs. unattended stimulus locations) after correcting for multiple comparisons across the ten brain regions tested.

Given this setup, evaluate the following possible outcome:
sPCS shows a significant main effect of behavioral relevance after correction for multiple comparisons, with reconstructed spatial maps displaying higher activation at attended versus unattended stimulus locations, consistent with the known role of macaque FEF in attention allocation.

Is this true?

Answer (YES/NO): NO